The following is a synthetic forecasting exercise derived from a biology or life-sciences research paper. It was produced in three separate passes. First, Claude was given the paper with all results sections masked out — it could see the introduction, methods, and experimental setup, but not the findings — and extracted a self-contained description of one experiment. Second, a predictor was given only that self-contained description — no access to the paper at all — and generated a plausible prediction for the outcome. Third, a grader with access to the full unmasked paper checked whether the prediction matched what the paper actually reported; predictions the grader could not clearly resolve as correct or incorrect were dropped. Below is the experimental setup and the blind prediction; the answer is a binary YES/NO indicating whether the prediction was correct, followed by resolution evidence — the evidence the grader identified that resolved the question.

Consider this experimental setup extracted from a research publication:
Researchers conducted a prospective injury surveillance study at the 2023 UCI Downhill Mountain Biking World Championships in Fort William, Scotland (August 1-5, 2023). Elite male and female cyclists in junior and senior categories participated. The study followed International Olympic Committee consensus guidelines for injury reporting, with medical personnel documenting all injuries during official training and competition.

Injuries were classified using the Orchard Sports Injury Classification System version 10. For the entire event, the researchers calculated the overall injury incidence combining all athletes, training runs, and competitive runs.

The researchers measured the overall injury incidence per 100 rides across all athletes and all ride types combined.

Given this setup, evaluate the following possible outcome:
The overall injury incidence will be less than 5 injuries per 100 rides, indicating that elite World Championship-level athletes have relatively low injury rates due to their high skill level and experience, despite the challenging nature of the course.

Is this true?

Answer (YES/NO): YES